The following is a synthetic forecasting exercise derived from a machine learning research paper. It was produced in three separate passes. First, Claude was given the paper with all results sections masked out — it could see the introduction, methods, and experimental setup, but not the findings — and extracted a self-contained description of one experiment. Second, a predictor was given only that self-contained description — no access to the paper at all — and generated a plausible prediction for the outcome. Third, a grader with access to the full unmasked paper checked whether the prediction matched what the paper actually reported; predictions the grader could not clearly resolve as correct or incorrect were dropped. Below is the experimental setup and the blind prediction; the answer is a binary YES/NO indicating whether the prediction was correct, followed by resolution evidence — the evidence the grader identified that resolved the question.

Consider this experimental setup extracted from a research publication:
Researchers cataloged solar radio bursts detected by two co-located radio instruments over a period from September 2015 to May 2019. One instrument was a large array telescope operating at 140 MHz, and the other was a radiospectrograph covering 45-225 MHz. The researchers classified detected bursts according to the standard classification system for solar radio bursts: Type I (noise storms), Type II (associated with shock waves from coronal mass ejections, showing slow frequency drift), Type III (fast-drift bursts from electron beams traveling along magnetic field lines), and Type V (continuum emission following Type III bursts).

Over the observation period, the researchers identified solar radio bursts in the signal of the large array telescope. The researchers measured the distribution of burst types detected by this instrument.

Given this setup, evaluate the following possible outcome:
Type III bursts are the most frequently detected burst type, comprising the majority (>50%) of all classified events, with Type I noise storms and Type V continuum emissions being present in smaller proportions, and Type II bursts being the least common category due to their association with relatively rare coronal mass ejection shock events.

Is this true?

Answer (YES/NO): NO